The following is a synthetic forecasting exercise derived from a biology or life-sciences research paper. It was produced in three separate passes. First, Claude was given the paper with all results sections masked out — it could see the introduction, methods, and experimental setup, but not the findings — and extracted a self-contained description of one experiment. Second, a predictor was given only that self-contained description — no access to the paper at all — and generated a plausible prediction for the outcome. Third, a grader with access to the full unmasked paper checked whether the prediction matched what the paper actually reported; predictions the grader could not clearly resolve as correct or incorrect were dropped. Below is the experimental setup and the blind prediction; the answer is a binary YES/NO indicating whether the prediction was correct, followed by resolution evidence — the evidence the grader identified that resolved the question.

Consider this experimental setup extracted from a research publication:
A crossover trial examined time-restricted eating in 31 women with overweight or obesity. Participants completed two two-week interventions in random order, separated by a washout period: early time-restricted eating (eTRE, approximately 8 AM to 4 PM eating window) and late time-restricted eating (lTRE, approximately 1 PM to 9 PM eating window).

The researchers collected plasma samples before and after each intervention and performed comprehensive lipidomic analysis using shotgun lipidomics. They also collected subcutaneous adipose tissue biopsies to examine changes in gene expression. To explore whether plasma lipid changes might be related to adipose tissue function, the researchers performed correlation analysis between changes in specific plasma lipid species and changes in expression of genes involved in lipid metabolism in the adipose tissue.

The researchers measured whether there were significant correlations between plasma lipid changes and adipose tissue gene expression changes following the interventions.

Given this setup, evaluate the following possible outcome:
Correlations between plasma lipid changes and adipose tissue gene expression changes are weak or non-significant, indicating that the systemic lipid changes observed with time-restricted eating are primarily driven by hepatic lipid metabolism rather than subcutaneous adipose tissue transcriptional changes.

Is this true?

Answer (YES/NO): YES